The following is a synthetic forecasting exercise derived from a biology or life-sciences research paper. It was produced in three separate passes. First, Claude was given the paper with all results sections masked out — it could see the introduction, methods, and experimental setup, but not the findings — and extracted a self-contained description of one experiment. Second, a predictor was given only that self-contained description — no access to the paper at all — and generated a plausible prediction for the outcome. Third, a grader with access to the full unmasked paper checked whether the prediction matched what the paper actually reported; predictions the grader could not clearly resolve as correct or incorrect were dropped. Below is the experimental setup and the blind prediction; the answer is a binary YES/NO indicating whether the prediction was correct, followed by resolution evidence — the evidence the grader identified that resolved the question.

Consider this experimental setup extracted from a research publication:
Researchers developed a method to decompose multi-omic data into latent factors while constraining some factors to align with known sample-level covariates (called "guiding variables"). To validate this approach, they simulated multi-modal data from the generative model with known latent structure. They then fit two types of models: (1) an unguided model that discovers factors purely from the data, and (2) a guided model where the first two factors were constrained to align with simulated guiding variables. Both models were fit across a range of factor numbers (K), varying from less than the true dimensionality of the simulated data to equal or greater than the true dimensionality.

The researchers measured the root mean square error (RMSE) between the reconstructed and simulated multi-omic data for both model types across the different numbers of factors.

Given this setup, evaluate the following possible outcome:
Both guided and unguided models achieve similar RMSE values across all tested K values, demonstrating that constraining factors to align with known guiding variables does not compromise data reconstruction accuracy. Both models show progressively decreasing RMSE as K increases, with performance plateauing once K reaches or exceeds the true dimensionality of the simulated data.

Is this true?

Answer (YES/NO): NO